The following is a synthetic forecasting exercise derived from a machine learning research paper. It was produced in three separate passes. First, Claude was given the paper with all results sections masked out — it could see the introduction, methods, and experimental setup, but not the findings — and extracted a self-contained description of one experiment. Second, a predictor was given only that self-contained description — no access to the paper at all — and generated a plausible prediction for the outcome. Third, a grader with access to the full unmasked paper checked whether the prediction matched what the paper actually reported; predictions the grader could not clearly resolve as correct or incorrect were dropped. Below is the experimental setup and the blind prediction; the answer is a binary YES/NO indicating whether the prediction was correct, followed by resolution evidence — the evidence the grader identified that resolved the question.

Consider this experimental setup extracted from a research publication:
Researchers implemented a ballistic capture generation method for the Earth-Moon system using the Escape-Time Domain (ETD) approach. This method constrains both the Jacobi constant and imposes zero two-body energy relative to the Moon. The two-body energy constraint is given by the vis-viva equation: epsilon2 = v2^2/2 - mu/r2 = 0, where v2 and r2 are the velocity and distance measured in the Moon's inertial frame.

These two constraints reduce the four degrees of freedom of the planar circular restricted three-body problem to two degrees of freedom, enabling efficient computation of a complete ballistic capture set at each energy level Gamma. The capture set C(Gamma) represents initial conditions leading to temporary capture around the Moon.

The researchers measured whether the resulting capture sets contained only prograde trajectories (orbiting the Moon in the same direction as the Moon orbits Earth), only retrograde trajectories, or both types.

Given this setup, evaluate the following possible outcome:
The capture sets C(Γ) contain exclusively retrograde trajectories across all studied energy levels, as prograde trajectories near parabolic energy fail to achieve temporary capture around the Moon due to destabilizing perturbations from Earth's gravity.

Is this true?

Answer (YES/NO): NO